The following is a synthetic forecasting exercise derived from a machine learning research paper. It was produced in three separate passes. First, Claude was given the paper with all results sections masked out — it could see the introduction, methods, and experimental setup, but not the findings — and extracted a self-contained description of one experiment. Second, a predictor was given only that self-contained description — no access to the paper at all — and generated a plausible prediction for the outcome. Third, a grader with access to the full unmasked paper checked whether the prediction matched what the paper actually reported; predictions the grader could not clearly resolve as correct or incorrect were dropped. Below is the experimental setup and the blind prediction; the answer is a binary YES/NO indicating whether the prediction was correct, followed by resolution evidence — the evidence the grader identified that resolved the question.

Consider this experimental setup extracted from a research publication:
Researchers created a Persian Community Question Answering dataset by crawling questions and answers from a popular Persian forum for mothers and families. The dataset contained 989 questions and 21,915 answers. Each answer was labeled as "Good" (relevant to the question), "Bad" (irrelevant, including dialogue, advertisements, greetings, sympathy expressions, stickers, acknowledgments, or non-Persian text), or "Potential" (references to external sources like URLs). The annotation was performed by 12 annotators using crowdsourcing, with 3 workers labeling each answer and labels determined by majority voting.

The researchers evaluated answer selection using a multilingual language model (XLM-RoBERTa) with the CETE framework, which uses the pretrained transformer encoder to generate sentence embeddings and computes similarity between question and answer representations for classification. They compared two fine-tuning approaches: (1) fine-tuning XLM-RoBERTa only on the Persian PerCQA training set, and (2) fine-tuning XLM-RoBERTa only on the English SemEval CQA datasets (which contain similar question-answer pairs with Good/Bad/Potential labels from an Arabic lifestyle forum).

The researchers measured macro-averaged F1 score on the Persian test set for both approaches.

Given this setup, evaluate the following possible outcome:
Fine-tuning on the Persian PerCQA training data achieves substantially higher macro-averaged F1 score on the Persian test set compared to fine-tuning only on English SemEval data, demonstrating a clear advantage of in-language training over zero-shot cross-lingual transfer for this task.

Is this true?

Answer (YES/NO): NO